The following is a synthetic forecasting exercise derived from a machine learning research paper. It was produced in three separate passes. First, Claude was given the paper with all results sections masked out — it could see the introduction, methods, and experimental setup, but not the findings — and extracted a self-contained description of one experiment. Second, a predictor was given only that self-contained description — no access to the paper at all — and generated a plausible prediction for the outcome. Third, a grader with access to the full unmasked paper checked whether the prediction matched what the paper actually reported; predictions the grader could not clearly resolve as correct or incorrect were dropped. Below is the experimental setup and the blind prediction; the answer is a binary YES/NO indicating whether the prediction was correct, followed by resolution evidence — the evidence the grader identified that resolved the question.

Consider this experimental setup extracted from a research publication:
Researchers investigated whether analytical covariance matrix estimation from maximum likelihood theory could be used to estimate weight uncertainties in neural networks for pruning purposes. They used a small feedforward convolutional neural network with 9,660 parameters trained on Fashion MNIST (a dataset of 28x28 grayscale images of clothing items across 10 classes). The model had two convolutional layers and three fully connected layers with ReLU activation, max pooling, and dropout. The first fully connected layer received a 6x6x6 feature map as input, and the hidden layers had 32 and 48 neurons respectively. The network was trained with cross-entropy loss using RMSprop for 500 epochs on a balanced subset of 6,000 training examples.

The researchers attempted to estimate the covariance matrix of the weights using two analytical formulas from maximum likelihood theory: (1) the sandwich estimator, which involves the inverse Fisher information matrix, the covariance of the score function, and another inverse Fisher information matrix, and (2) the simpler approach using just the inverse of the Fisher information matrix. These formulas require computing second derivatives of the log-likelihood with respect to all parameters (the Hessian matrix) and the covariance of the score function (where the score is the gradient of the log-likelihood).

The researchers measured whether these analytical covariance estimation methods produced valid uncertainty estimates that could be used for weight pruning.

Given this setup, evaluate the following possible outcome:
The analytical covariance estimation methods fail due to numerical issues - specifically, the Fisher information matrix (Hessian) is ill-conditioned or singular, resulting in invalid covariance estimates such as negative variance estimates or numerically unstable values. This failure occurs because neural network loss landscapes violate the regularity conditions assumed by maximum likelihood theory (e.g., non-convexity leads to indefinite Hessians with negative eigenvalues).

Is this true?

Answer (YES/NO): YES